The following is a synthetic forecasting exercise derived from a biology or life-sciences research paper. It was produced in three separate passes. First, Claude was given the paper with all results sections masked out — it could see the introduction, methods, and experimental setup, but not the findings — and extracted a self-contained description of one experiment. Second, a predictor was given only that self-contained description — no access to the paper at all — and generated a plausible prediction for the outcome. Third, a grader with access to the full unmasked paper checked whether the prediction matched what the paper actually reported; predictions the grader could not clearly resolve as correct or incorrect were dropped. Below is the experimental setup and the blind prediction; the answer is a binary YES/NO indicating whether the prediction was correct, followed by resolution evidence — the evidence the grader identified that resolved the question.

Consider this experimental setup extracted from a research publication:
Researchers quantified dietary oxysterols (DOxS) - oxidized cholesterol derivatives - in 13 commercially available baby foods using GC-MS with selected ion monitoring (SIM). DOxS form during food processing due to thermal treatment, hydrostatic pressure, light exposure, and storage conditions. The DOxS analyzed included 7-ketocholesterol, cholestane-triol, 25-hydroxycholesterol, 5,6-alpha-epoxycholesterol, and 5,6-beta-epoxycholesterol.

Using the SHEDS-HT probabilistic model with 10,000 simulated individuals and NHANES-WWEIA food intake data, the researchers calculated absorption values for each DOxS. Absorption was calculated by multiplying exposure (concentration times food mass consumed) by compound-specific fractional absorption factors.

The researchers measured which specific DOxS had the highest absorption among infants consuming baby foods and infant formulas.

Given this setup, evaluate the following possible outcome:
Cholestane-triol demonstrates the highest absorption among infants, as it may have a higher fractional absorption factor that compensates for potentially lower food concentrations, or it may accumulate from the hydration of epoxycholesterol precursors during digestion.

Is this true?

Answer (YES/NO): NO